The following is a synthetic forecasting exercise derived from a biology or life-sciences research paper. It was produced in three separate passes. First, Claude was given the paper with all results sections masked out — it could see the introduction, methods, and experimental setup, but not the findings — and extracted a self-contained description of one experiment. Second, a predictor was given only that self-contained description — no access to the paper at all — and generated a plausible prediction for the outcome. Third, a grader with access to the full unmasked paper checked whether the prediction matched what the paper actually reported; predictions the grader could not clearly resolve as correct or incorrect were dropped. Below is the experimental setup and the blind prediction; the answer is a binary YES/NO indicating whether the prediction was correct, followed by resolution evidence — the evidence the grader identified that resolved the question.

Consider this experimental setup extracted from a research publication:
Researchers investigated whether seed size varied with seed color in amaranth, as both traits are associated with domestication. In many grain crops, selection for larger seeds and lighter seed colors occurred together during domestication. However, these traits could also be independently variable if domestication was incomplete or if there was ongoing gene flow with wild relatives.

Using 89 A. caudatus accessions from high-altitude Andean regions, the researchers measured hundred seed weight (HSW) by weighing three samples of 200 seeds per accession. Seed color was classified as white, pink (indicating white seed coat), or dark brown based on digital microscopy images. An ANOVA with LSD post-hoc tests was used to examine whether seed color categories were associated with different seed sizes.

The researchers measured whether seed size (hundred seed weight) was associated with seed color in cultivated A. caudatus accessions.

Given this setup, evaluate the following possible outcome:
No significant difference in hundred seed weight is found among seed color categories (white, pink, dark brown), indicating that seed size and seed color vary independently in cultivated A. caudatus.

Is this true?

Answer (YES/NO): NO